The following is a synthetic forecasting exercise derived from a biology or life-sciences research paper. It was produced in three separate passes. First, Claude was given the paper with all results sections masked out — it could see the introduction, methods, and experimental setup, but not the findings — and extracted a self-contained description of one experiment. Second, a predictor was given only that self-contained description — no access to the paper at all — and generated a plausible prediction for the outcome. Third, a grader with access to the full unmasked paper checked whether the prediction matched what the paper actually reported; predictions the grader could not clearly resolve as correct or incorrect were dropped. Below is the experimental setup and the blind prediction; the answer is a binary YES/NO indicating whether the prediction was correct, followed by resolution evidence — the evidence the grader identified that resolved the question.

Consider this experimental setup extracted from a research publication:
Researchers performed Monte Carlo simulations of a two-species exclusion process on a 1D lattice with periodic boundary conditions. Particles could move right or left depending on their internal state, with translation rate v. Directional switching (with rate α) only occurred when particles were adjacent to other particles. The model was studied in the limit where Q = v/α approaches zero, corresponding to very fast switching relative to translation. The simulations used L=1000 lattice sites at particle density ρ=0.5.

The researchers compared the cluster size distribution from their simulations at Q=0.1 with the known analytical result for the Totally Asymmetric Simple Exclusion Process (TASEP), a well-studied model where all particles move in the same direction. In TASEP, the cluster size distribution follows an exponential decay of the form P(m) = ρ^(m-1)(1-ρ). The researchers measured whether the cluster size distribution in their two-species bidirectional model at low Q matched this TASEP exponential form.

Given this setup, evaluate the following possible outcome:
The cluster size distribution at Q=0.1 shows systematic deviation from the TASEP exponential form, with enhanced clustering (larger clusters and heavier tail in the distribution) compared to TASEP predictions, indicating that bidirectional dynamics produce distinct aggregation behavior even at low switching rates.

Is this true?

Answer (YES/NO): NO